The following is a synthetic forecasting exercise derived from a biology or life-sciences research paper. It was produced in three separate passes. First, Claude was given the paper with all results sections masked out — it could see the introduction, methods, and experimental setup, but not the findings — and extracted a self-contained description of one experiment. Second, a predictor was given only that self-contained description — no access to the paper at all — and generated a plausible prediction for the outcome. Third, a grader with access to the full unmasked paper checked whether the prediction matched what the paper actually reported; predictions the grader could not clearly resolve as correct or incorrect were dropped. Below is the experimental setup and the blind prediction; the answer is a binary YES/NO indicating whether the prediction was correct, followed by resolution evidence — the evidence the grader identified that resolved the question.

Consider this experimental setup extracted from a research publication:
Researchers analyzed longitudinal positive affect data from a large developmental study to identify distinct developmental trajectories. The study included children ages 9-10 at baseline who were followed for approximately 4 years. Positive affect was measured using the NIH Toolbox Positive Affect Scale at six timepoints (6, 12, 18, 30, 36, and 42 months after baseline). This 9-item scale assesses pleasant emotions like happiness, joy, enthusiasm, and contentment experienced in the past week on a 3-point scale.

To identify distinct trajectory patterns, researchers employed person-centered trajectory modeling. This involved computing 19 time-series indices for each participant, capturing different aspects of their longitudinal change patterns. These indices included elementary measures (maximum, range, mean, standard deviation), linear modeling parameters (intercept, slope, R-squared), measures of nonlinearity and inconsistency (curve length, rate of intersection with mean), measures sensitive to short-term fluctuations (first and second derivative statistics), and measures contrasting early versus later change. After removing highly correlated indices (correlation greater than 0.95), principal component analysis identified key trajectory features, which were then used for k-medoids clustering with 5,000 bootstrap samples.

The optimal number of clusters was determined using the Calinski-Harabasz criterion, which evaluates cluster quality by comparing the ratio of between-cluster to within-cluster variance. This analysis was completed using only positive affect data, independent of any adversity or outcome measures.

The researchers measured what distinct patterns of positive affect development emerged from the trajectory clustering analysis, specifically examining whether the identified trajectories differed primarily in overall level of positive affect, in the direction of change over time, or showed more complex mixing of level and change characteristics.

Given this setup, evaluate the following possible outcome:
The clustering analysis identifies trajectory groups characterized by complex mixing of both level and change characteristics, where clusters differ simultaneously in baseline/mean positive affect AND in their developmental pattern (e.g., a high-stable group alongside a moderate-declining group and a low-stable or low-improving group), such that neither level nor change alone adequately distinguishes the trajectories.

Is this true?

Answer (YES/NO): YES